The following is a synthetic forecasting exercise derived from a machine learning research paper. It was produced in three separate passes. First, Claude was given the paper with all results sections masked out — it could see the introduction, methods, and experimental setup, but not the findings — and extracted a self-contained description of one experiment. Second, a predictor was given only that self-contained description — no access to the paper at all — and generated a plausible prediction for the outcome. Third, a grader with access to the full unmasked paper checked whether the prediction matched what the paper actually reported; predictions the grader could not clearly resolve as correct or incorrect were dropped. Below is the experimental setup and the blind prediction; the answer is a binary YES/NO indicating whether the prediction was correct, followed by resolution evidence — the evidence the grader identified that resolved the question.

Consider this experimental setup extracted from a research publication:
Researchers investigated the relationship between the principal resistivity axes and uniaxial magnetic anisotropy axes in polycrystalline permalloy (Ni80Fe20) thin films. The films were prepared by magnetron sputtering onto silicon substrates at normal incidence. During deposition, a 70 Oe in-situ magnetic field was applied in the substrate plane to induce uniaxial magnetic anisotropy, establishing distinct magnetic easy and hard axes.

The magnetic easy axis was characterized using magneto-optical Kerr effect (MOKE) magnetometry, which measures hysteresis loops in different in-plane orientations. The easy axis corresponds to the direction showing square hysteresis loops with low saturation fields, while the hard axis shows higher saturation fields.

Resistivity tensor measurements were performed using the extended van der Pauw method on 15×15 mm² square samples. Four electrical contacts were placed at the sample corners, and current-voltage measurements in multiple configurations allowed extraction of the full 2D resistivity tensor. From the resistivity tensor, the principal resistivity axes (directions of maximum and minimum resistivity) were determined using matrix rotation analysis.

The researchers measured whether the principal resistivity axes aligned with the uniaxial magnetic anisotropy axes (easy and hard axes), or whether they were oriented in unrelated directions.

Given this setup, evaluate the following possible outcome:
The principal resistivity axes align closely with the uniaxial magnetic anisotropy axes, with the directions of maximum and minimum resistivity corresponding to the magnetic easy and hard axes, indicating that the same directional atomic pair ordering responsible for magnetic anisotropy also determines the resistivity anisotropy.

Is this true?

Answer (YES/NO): YES